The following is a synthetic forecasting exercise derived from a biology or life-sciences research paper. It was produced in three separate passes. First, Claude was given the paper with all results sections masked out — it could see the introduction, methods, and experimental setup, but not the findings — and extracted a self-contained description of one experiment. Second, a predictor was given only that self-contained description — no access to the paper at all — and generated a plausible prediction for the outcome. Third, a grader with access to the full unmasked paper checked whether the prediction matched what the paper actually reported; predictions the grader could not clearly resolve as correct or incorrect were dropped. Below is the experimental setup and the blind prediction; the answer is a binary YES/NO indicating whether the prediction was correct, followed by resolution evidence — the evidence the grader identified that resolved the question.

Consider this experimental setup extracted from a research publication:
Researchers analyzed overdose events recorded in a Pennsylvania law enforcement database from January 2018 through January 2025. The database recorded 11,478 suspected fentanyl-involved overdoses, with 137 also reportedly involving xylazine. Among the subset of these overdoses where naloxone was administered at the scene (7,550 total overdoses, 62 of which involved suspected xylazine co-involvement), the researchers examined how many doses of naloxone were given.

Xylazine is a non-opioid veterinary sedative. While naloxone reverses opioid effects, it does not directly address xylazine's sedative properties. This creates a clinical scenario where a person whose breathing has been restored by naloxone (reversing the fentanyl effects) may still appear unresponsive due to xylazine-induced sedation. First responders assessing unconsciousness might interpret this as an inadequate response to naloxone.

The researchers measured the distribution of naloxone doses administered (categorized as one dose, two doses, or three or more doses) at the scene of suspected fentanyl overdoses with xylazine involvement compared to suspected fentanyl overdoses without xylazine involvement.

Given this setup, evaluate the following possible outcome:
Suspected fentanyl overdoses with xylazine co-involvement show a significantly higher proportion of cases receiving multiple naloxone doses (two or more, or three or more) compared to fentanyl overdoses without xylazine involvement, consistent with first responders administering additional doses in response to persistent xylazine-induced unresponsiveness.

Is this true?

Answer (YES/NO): YES